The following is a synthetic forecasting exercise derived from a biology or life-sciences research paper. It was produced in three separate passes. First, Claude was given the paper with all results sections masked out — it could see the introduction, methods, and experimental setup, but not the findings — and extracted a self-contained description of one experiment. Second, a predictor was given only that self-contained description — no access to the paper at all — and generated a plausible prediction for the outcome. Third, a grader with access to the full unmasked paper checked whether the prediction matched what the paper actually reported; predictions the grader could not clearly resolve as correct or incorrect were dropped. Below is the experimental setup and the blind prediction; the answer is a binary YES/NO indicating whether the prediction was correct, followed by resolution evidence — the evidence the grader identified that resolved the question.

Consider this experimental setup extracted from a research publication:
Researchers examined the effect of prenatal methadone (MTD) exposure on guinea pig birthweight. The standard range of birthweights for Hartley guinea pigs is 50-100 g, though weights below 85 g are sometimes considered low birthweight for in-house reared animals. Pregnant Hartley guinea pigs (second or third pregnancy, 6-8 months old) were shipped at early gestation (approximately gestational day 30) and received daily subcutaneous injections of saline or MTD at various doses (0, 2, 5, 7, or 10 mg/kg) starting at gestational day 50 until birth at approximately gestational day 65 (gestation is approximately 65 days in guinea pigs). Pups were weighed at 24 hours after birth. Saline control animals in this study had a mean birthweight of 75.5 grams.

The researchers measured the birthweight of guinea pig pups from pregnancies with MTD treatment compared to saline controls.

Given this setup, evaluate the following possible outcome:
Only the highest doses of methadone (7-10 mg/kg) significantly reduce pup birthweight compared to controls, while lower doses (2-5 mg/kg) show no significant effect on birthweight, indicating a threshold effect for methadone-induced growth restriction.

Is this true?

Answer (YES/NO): NO